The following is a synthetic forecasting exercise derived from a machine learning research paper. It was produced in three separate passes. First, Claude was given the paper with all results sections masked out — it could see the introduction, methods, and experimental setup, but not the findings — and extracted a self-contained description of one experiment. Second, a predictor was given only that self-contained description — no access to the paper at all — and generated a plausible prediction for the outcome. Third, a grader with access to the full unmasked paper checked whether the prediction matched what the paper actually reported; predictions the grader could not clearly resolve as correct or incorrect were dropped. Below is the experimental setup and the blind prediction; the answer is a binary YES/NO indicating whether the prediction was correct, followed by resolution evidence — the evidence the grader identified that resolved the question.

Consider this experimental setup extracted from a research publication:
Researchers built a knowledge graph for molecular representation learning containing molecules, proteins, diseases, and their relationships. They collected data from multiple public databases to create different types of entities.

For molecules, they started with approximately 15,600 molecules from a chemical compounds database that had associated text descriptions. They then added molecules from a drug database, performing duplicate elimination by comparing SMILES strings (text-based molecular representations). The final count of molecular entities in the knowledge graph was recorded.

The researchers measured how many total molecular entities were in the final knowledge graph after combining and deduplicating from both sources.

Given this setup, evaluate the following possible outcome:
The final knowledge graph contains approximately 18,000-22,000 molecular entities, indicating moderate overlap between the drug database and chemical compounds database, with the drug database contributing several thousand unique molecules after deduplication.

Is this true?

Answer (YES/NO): NO